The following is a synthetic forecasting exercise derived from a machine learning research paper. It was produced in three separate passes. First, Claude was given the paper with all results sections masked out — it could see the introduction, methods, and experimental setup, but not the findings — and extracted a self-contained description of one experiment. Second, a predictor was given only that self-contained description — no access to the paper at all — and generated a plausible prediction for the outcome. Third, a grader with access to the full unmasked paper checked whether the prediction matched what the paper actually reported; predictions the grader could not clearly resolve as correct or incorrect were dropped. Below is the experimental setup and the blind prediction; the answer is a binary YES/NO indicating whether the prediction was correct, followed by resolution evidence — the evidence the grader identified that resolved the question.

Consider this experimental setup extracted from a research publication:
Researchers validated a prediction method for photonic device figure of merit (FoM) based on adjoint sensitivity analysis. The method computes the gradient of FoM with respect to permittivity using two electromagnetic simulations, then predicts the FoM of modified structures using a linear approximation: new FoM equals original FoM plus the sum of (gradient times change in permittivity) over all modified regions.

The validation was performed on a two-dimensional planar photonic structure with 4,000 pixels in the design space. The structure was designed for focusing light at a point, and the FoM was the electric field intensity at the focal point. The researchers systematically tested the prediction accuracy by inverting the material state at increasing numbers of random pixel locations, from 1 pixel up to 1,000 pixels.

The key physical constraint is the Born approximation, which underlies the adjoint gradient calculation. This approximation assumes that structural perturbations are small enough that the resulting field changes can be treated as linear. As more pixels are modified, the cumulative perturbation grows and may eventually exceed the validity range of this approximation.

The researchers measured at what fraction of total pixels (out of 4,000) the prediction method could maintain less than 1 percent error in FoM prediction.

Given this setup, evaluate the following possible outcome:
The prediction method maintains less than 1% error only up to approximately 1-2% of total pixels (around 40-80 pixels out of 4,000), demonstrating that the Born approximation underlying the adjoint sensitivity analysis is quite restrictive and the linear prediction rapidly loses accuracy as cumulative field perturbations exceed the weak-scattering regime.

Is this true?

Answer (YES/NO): NO